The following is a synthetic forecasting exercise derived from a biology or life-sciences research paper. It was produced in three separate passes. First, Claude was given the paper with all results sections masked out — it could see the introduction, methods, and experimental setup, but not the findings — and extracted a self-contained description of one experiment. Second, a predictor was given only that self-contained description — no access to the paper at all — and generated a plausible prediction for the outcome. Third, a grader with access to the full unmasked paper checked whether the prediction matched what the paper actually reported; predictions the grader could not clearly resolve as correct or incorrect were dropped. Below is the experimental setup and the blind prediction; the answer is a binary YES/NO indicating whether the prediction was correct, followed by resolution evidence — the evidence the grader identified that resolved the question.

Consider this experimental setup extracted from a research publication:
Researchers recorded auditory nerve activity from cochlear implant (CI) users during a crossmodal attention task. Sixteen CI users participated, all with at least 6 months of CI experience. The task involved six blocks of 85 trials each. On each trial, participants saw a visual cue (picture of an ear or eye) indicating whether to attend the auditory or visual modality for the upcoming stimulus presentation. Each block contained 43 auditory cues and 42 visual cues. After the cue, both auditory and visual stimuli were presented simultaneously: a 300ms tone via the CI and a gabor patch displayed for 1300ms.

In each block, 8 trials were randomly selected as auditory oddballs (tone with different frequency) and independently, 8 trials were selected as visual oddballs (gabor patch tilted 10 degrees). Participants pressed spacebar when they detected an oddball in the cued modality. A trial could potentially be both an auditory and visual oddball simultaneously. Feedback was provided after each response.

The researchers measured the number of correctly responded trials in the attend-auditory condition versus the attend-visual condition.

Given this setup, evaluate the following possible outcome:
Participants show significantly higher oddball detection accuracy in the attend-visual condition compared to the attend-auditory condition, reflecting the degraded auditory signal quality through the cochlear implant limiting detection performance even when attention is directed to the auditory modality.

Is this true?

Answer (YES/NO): NO